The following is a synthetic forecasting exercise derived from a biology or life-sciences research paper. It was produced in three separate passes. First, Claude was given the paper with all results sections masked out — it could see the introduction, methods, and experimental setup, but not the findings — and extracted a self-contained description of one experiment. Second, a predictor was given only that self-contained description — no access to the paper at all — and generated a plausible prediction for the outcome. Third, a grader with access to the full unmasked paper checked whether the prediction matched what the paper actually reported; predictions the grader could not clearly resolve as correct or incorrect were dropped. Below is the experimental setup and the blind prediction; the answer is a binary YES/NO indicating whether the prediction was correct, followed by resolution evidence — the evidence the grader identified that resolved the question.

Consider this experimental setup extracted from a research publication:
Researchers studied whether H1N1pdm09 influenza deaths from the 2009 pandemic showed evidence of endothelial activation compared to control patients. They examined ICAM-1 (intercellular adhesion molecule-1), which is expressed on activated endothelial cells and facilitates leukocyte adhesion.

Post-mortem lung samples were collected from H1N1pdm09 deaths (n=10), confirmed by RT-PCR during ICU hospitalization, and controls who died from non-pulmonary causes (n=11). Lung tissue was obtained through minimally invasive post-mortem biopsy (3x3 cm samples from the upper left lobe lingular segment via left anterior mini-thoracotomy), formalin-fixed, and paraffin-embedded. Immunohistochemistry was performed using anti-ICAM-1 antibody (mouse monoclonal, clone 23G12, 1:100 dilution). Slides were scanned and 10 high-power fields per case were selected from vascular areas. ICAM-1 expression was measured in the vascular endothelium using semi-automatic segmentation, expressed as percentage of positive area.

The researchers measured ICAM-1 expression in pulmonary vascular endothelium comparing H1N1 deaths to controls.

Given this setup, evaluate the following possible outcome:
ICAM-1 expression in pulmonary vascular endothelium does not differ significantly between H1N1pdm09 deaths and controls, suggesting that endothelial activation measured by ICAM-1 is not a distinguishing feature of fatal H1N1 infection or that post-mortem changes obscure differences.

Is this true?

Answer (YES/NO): YES